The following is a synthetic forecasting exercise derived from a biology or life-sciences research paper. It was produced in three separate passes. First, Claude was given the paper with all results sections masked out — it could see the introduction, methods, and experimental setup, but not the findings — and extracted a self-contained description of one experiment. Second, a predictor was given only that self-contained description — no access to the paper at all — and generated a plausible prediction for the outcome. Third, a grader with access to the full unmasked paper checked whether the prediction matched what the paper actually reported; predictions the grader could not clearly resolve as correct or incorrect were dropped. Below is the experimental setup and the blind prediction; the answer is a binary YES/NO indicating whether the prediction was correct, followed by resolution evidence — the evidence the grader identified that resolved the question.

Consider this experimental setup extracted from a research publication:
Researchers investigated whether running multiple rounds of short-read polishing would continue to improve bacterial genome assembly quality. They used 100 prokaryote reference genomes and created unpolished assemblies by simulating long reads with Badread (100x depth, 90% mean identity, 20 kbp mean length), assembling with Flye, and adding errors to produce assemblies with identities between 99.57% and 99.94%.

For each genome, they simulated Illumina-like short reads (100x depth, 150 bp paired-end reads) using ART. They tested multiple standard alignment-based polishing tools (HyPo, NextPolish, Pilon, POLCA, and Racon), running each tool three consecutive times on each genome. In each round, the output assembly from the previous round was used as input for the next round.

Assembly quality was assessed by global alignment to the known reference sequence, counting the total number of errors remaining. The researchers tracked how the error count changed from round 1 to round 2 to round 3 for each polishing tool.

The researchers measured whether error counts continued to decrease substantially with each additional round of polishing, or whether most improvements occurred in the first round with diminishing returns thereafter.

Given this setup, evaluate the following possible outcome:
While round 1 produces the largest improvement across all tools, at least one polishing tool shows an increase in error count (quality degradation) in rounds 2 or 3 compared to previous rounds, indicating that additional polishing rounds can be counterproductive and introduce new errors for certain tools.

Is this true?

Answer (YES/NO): NO